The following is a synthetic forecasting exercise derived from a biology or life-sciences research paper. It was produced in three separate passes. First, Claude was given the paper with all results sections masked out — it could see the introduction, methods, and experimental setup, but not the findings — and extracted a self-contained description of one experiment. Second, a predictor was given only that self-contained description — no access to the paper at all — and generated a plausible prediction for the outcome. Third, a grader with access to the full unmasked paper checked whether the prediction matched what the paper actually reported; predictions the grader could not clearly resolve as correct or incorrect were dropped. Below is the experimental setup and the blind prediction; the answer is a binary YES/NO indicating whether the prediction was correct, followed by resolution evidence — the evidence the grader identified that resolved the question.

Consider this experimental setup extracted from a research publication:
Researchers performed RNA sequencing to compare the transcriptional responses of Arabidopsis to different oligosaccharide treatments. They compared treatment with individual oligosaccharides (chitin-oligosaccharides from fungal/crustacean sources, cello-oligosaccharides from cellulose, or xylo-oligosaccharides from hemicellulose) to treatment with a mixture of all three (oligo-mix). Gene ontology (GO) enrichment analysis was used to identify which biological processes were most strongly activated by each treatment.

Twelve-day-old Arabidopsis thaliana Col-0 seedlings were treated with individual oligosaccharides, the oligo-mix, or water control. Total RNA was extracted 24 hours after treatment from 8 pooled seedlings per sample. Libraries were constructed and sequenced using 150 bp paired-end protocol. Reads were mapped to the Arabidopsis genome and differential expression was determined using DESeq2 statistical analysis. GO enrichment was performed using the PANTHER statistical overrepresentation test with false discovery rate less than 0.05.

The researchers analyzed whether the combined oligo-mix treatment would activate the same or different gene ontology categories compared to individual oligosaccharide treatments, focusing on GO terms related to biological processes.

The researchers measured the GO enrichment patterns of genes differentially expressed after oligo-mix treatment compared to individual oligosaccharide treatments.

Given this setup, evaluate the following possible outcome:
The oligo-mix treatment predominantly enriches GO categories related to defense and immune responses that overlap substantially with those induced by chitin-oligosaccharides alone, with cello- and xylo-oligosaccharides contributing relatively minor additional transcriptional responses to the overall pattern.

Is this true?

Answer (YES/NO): NO